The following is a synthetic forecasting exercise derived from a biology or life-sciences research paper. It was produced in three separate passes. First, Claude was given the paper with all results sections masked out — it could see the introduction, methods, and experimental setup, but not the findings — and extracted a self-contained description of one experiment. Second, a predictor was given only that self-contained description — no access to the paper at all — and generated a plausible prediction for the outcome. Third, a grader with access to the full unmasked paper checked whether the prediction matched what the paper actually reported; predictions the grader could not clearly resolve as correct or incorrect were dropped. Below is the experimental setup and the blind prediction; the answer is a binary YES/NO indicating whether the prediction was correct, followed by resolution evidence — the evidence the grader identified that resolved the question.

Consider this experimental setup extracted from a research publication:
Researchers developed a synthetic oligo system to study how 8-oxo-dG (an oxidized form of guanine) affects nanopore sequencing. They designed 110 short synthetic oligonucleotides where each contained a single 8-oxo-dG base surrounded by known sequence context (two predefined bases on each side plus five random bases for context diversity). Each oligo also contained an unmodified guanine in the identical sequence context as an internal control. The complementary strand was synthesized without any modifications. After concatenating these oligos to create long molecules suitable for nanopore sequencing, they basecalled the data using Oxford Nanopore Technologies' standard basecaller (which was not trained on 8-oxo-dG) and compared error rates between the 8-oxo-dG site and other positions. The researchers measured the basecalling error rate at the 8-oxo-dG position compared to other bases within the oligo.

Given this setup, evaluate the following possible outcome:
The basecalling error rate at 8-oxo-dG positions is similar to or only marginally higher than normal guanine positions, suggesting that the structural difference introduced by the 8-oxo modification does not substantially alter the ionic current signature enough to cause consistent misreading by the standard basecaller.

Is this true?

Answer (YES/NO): NO